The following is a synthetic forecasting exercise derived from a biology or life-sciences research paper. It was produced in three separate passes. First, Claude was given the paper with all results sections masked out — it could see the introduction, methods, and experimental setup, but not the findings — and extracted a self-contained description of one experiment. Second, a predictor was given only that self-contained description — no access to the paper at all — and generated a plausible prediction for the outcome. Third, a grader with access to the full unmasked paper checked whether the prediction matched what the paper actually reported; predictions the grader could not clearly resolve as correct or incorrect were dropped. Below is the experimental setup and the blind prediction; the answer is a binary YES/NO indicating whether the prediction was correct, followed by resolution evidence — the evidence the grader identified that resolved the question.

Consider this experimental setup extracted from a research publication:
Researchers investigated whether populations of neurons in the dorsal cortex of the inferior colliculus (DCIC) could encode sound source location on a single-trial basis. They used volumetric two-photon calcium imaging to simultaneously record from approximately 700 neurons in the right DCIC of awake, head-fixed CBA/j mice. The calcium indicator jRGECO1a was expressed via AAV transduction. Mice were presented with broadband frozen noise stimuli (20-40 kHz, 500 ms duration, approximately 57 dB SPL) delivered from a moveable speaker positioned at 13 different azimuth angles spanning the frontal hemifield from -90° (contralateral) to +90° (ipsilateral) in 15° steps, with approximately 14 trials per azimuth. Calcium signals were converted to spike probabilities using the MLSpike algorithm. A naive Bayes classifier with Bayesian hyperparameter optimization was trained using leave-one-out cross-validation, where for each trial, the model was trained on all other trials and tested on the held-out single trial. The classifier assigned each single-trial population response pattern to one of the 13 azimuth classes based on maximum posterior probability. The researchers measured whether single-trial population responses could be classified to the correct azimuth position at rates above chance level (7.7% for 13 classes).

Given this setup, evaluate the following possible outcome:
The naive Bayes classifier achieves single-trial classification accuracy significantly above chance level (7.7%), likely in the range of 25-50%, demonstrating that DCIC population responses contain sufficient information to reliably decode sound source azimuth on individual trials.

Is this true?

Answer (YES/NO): NO